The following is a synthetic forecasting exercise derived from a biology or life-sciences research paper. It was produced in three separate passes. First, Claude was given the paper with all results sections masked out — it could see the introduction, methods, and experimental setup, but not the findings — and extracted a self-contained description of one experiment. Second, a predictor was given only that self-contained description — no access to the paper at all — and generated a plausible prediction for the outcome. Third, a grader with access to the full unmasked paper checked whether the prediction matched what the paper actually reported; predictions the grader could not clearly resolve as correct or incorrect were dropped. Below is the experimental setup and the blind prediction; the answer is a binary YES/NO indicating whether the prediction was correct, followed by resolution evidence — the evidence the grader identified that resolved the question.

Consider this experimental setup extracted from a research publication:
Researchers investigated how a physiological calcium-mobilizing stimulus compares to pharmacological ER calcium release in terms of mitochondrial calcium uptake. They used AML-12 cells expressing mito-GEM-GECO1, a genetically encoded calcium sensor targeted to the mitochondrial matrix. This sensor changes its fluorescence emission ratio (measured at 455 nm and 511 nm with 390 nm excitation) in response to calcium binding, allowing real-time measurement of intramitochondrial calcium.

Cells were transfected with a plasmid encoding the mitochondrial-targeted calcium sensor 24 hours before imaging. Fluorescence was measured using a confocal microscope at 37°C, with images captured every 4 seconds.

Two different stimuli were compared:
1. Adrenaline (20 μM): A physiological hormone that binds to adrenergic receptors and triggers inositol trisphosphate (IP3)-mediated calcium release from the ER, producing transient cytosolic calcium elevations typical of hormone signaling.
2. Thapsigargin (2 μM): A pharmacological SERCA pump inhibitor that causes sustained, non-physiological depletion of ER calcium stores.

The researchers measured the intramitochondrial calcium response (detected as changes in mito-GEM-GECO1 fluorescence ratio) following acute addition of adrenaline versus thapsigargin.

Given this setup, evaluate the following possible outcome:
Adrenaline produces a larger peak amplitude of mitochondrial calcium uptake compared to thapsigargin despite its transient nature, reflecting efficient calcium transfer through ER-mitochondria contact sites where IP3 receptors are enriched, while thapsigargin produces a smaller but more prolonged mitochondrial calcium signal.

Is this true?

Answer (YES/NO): NO